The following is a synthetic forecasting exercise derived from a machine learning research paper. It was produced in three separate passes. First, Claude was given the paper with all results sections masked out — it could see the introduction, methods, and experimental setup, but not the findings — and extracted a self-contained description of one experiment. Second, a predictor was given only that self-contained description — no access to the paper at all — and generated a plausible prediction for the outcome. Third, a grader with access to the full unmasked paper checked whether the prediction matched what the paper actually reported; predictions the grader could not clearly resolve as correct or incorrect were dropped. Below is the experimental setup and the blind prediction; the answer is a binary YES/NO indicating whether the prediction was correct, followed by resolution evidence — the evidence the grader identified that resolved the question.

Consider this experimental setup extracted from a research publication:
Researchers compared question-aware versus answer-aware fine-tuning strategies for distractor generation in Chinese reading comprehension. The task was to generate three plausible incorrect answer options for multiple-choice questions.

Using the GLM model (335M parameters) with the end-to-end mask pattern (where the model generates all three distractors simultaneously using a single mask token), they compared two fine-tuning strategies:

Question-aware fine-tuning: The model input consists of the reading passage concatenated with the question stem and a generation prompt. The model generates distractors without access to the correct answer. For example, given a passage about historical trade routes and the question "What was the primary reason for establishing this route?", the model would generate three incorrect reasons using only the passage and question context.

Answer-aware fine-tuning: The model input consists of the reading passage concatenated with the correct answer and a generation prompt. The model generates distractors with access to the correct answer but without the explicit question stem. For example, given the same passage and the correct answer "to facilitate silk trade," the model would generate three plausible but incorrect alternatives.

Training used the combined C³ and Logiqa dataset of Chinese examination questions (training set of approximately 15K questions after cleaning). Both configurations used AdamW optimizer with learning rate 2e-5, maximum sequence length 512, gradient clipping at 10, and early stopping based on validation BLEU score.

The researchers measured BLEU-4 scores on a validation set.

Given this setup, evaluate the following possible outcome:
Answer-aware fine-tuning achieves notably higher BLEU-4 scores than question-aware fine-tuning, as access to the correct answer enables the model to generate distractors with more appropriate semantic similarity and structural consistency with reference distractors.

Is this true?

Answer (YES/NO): YES